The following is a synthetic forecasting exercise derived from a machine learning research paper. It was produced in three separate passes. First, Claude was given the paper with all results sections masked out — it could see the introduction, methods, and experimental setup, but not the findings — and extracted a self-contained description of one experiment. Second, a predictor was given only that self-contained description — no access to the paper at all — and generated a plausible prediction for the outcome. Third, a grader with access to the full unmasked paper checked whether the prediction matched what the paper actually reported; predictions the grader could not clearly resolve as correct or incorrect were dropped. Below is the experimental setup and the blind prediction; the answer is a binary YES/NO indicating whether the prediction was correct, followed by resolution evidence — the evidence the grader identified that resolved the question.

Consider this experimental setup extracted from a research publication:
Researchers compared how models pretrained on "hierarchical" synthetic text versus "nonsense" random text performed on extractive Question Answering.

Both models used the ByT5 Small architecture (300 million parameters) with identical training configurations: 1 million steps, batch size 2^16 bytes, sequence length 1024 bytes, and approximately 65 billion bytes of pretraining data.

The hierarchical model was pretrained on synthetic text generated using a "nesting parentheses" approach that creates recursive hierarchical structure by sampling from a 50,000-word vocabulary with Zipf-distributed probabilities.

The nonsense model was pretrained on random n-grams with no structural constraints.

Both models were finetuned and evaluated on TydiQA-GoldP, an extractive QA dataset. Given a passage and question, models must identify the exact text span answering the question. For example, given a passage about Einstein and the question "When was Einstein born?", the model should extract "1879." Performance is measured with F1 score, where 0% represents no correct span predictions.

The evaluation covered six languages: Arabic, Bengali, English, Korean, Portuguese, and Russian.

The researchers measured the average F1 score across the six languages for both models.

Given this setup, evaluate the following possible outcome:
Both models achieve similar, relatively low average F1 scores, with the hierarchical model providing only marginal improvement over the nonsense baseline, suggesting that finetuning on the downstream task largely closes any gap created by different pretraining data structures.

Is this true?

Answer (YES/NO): NO